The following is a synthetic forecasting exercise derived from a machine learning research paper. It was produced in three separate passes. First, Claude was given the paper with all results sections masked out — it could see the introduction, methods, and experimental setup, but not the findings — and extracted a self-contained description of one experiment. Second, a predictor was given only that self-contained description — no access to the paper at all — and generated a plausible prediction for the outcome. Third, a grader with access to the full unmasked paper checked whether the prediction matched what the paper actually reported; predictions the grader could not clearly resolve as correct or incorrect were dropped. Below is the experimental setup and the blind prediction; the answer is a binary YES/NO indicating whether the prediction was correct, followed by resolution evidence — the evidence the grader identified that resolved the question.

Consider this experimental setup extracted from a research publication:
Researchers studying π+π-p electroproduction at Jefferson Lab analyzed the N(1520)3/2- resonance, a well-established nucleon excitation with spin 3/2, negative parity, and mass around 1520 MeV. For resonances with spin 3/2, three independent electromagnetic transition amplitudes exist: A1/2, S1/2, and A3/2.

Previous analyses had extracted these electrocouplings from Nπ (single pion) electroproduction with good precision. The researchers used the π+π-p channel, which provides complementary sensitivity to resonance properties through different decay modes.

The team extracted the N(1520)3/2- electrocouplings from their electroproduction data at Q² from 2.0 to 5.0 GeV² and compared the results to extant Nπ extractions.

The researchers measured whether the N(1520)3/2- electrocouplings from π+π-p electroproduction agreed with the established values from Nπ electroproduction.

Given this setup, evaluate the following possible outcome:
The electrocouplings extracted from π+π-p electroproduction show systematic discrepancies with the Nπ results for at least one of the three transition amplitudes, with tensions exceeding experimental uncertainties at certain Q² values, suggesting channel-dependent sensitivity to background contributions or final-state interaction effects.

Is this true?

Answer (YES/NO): NO